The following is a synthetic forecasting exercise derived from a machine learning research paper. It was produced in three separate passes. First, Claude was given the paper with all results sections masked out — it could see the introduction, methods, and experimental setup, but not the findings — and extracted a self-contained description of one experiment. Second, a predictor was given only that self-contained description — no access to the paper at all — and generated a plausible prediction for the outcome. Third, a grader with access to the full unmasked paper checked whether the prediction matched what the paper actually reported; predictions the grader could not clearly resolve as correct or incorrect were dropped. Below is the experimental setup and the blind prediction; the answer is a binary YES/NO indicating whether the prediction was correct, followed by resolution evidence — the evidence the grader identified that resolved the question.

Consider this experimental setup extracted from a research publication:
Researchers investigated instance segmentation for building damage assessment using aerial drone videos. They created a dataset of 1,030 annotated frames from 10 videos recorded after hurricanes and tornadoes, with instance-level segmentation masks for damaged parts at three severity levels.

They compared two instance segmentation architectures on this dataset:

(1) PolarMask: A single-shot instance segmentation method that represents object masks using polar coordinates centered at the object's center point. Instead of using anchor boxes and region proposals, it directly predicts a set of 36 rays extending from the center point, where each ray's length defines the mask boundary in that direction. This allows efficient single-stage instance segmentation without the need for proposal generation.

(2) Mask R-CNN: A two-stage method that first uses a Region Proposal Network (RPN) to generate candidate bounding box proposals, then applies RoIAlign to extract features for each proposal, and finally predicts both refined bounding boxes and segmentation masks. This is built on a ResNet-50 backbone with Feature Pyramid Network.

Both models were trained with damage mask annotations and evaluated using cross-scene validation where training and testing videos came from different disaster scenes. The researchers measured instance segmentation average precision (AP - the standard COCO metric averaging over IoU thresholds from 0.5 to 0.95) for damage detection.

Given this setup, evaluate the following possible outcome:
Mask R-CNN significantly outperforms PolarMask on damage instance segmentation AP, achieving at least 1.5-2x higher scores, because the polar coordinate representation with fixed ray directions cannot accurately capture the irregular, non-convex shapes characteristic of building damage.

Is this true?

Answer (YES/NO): YES